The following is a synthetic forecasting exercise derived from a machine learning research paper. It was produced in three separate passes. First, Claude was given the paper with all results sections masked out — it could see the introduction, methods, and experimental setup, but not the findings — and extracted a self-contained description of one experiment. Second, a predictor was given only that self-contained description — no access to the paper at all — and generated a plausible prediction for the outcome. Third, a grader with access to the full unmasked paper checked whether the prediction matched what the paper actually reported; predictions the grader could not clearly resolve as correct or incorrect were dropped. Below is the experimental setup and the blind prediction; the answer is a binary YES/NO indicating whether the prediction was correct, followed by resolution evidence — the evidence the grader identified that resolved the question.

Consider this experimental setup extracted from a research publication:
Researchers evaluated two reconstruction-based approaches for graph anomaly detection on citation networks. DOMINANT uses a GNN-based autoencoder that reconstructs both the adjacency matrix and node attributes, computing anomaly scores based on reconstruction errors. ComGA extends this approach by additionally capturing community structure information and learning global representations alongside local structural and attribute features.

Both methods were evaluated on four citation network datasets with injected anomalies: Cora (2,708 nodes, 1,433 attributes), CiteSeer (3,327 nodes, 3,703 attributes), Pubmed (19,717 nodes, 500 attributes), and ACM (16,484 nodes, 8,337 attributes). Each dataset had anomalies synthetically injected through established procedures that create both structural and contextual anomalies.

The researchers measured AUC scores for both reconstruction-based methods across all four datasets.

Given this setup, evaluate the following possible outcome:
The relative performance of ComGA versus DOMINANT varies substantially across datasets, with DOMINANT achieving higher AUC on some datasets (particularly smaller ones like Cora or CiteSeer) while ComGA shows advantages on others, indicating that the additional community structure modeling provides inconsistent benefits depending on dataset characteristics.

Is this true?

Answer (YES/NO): NO